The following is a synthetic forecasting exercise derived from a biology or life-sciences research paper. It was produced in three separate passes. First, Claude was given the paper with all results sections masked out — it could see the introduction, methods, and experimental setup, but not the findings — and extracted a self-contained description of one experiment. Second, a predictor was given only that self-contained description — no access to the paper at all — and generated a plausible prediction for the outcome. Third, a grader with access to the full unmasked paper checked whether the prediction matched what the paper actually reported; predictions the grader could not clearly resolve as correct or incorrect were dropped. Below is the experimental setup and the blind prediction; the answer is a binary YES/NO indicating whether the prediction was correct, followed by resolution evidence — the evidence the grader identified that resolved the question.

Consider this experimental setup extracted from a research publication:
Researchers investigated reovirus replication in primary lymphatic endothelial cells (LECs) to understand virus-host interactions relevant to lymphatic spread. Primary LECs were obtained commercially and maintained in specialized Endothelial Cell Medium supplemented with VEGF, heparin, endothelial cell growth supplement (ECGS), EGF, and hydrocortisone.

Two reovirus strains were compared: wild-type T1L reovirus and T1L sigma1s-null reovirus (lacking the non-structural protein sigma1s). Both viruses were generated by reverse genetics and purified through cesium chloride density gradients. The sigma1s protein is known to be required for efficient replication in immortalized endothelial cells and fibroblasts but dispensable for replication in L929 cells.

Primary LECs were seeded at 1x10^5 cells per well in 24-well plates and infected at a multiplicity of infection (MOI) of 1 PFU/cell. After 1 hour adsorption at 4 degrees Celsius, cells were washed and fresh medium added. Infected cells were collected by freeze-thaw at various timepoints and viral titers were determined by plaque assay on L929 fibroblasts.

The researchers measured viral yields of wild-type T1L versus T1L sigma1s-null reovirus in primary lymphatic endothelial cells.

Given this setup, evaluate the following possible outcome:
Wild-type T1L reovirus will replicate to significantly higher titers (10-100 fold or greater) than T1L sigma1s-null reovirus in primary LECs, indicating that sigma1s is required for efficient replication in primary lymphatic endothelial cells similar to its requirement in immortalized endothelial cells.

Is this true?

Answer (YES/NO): YES